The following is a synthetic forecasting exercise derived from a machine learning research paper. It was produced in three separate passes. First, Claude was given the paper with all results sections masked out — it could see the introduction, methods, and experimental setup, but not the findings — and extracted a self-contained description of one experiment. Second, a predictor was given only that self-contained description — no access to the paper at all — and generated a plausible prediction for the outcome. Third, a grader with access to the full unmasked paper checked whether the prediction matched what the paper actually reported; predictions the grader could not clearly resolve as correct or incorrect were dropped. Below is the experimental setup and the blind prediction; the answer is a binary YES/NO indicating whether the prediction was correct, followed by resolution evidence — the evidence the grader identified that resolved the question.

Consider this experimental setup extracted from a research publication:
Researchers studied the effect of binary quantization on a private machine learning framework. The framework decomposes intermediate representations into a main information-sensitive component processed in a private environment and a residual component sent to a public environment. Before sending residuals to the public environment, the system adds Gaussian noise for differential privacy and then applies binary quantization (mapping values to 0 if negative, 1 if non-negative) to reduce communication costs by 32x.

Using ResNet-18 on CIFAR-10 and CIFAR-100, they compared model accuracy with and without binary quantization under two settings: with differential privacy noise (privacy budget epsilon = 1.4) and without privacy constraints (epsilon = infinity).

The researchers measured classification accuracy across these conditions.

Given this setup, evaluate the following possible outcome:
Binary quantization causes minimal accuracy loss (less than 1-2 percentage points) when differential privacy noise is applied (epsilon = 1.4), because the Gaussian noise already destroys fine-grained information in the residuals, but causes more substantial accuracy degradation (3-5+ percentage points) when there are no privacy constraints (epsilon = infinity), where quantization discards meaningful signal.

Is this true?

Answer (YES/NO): NO